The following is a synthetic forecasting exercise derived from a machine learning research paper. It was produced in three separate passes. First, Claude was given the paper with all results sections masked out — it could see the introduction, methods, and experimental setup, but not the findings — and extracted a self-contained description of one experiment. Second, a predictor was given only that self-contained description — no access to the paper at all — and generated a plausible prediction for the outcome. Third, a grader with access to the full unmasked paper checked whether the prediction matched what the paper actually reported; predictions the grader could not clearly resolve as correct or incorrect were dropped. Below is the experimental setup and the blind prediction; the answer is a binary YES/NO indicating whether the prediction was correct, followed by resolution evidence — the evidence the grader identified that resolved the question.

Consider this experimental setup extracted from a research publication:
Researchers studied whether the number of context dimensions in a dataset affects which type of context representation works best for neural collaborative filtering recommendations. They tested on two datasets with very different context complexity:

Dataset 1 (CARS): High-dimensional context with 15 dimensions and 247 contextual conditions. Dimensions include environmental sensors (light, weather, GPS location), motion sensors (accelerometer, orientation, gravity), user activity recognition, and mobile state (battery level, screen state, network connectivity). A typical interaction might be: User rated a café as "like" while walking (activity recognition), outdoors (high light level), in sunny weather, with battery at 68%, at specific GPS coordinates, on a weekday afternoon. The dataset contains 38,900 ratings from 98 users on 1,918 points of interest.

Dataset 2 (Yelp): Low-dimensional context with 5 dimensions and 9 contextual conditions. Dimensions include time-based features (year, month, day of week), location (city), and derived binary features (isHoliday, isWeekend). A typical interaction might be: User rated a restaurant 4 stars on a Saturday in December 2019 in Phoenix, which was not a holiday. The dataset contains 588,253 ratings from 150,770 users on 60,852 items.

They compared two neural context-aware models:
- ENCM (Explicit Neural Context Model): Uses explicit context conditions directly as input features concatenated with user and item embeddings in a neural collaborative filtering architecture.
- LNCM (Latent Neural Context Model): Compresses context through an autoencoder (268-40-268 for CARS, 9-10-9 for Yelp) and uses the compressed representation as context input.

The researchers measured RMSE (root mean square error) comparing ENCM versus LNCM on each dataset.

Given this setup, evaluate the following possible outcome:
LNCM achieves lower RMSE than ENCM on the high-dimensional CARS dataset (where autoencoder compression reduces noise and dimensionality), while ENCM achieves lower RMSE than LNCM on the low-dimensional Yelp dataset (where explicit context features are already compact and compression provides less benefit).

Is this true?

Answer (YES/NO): NO